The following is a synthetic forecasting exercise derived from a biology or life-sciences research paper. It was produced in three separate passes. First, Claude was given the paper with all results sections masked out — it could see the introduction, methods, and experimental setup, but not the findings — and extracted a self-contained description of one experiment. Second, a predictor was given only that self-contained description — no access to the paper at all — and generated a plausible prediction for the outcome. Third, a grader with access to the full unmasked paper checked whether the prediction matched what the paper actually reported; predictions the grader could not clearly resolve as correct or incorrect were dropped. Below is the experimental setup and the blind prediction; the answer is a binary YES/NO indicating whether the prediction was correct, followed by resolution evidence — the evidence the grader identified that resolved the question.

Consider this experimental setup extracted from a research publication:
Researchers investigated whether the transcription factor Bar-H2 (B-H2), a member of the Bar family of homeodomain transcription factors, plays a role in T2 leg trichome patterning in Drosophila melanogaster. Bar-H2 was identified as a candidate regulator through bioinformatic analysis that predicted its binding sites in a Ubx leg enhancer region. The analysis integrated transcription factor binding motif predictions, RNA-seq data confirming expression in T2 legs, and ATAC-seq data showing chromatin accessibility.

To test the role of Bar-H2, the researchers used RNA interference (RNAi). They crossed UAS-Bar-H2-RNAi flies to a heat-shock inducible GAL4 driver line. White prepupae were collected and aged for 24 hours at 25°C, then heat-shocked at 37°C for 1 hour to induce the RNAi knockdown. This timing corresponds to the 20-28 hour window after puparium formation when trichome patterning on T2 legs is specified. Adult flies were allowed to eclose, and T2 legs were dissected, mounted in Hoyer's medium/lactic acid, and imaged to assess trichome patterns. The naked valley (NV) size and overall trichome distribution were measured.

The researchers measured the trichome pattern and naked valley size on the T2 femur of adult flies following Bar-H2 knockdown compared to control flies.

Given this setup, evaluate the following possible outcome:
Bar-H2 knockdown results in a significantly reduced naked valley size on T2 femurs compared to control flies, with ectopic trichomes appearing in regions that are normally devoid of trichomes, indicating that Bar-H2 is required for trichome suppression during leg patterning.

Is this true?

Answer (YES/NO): NO